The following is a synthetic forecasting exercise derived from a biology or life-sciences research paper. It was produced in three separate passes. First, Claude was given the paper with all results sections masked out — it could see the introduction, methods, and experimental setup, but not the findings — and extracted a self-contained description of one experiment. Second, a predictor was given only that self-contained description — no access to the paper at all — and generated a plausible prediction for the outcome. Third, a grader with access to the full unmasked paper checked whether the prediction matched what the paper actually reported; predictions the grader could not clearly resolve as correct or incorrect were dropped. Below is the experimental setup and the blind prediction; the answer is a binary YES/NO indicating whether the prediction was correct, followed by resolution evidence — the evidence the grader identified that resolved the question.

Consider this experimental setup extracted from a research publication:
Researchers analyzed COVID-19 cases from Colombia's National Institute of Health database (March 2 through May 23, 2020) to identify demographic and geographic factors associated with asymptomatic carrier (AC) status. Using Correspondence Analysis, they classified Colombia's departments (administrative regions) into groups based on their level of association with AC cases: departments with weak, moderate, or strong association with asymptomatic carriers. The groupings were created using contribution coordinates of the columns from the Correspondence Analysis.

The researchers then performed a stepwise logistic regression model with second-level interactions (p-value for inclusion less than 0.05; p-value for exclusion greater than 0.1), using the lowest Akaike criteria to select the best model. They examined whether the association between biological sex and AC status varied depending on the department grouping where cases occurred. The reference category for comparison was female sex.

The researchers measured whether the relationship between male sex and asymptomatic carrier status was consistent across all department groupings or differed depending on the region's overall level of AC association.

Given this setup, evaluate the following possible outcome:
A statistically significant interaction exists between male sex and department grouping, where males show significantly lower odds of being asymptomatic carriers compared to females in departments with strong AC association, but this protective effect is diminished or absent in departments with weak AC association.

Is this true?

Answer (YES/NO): NO